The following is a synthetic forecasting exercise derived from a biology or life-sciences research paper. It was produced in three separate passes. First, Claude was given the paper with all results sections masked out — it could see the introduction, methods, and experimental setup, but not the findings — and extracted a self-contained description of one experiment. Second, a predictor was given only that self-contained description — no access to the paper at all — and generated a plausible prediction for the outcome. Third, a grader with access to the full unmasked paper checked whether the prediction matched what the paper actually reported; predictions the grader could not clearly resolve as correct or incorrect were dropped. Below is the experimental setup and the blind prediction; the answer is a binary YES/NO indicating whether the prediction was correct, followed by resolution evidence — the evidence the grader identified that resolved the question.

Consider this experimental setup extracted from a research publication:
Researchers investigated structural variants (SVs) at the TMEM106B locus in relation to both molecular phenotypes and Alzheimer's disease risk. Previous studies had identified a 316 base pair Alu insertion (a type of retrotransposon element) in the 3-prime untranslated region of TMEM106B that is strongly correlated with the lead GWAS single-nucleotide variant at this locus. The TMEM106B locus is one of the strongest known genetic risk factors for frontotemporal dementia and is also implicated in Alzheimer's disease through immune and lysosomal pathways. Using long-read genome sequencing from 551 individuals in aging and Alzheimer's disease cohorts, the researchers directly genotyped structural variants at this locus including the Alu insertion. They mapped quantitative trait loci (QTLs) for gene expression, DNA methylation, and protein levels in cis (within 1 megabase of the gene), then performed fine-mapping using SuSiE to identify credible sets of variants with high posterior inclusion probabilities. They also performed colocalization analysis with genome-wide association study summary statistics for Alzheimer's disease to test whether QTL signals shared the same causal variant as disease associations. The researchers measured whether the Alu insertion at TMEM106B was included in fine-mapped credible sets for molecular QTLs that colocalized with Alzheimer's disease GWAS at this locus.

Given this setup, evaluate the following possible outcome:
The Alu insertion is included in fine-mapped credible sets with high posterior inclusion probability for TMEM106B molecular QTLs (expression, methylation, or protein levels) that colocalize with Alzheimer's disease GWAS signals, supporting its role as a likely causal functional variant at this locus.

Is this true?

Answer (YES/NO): YES